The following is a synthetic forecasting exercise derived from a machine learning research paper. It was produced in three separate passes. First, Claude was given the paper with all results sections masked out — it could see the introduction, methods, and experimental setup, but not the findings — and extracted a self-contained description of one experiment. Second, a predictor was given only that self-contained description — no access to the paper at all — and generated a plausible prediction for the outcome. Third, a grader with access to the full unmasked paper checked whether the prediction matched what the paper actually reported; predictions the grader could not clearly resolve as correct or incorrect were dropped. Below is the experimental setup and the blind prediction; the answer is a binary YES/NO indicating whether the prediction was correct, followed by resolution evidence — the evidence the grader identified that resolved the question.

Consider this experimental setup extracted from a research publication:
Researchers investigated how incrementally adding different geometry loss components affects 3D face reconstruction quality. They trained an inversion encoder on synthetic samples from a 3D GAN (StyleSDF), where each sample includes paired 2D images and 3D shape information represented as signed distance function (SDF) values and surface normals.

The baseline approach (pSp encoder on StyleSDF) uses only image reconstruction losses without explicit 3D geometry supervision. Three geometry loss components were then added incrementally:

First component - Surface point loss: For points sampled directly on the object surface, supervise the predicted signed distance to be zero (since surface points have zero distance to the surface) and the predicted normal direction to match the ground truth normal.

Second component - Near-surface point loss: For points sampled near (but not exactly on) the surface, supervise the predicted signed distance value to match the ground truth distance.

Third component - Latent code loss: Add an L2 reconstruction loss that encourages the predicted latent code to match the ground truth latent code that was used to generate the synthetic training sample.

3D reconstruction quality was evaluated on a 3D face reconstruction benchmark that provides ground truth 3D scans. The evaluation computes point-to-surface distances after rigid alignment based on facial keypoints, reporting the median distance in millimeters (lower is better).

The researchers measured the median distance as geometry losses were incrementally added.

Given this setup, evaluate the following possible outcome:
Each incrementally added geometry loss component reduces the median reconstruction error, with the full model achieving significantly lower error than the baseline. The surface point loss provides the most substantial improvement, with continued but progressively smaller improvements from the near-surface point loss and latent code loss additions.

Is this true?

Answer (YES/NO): NO